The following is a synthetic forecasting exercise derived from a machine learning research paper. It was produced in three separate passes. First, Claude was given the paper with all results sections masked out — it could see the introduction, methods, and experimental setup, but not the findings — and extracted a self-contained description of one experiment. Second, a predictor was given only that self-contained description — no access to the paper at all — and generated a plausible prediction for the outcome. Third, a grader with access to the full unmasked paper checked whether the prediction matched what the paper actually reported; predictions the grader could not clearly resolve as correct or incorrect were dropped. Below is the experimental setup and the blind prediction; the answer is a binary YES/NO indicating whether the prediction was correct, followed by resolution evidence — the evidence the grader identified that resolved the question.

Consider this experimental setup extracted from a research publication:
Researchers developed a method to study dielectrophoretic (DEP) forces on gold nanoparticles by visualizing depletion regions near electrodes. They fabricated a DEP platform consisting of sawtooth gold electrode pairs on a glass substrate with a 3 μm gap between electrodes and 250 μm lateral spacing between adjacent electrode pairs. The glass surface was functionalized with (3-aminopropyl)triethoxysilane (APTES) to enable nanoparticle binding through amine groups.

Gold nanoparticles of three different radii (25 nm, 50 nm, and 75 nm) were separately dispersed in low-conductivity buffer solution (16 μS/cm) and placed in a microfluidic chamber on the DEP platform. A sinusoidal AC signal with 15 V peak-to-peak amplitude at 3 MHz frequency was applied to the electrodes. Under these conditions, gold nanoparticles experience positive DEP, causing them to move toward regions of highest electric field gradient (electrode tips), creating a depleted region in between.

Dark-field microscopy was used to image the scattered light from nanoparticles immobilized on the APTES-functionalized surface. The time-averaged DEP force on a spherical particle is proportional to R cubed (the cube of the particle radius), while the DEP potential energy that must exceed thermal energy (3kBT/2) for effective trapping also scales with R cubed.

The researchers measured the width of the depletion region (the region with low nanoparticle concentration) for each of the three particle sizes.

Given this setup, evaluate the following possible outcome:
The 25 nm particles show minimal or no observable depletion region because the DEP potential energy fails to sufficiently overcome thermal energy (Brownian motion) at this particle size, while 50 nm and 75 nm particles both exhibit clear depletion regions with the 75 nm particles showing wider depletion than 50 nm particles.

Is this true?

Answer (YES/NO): NO